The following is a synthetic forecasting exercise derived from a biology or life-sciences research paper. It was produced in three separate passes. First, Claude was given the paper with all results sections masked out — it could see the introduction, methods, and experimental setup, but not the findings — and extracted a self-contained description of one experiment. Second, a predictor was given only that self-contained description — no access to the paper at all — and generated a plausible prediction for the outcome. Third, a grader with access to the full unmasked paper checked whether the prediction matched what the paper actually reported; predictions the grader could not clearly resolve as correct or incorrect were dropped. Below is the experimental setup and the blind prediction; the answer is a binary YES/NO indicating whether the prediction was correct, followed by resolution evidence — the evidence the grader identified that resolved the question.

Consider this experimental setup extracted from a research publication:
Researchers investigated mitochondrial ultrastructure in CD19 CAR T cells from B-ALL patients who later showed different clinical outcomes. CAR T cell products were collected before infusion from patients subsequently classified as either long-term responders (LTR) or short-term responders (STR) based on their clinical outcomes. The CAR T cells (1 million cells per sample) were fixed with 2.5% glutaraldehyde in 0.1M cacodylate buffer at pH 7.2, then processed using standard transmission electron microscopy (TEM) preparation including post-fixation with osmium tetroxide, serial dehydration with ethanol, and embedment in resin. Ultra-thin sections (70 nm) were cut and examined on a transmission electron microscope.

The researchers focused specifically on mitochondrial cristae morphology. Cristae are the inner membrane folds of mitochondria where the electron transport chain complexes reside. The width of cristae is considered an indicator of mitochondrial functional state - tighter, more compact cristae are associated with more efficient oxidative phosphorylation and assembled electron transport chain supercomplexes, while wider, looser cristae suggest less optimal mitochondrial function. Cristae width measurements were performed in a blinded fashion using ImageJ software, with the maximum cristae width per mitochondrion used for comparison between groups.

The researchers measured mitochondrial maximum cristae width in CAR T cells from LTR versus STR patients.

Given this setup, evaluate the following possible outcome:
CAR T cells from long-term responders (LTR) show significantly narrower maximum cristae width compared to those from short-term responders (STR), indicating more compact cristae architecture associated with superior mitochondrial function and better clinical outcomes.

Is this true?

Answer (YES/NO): YES